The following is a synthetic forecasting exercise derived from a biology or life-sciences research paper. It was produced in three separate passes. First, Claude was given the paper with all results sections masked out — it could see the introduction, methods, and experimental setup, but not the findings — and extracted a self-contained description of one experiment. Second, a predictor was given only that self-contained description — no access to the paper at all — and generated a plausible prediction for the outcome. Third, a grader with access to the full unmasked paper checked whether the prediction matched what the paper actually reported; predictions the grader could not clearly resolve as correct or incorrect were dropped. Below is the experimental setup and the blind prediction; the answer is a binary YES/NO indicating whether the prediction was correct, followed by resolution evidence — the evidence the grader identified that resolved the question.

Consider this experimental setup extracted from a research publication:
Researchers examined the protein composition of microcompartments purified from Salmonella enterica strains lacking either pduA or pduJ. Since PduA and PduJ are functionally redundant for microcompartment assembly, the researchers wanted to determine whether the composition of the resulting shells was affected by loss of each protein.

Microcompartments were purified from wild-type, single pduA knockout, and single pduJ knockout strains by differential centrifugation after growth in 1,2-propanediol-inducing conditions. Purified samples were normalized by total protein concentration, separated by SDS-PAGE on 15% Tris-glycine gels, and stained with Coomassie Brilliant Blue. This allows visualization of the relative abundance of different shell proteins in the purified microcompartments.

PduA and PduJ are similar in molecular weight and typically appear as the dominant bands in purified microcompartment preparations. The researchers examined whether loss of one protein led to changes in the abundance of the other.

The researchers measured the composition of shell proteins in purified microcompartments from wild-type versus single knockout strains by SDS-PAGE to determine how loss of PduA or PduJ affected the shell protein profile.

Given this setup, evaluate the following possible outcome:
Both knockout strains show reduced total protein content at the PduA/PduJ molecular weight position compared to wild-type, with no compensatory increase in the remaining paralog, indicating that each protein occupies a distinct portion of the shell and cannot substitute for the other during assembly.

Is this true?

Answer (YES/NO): NO